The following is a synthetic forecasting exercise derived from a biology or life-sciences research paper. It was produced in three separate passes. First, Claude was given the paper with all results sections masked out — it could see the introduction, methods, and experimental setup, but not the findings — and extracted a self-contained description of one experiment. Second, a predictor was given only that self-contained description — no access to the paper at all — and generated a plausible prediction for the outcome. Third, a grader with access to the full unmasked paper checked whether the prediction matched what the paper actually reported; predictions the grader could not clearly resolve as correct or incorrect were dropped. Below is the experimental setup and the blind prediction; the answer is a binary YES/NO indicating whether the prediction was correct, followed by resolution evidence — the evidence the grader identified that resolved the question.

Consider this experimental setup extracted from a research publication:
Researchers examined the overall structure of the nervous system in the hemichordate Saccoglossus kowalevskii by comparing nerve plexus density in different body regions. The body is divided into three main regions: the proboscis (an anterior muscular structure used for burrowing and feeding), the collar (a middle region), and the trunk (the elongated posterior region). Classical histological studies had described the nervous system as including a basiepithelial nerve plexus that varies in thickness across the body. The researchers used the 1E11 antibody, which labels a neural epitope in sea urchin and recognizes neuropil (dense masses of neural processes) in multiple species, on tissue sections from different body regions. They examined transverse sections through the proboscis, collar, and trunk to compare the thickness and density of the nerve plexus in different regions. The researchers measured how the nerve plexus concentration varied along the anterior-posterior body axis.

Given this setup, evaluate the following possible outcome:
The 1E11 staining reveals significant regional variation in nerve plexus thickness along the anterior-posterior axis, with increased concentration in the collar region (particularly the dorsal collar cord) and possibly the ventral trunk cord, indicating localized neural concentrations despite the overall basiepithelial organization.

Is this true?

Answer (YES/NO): NO